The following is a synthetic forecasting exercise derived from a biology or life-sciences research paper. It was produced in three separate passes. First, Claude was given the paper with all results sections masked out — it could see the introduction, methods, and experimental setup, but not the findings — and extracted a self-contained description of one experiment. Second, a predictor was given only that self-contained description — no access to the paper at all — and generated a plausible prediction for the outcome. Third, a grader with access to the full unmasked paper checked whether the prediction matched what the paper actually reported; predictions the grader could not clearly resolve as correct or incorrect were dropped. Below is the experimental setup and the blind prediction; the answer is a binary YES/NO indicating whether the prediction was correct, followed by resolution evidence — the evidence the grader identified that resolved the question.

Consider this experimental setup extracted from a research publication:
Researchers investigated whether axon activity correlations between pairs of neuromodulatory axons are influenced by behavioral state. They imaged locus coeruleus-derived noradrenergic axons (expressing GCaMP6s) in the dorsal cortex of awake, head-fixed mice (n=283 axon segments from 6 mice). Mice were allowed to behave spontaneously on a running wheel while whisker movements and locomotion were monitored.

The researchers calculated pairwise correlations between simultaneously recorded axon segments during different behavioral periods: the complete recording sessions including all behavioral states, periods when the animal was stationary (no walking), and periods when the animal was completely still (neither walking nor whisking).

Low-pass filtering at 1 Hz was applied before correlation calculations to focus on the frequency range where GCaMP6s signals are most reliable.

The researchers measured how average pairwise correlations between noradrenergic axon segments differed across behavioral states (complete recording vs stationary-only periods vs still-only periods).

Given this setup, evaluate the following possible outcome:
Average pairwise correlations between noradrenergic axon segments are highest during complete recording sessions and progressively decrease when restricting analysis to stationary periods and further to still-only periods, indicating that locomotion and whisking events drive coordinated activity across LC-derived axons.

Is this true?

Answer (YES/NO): NO